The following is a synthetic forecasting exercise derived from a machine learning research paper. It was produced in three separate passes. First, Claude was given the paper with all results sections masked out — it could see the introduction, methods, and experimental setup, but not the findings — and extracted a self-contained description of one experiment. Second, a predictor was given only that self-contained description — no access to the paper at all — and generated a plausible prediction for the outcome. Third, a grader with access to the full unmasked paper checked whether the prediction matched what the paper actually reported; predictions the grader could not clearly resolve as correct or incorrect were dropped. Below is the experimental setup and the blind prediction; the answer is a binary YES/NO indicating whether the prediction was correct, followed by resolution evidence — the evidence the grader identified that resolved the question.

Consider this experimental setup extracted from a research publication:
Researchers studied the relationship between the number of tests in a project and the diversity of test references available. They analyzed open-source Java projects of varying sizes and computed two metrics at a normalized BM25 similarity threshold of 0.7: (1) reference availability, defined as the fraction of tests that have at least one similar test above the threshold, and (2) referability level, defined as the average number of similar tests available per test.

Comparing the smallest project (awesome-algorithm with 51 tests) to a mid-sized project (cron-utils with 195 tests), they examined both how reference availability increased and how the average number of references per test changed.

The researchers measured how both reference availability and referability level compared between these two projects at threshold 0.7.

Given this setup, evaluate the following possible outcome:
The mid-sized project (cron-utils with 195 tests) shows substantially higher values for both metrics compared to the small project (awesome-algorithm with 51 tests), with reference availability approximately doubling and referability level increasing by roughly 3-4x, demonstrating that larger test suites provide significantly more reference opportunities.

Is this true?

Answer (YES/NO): NO